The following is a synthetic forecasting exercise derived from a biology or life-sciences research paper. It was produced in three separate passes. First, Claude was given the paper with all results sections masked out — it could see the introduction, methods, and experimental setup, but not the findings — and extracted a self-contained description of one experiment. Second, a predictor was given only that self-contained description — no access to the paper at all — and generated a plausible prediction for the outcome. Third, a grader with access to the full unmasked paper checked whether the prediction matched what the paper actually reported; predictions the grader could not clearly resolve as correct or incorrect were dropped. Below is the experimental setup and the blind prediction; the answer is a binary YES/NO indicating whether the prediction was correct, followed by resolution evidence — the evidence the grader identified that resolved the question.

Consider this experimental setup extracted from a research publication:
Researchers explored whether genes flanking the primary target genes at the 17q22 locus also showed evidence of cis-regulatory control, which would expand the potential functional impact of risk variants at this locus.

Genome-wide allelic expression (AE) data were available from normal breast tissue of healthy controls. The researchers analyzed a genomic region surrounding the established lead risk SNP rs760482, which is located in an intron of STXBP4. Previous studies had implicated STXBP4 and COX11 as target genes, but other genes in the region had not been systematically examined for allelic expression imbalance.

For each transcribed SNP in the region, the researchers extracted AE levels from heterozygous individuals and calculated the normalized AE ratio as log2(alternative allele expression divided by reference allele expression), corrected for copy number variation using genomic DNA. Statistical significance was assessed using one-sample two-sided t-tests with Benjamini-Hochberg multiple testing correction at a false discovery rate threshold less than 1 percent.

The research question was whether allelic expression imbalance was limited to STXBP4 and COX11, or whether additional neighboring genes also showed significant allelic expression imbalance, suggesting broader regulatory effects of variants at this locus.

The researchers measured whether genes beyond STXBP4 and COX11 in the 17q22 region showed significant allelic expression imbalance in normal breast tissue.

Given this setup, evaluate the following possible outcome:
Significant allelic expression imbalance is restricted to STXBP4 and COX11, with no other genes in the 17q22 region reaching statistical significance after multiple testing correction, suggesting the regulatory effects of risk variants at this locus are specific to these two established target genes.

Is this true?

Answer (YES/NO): NO